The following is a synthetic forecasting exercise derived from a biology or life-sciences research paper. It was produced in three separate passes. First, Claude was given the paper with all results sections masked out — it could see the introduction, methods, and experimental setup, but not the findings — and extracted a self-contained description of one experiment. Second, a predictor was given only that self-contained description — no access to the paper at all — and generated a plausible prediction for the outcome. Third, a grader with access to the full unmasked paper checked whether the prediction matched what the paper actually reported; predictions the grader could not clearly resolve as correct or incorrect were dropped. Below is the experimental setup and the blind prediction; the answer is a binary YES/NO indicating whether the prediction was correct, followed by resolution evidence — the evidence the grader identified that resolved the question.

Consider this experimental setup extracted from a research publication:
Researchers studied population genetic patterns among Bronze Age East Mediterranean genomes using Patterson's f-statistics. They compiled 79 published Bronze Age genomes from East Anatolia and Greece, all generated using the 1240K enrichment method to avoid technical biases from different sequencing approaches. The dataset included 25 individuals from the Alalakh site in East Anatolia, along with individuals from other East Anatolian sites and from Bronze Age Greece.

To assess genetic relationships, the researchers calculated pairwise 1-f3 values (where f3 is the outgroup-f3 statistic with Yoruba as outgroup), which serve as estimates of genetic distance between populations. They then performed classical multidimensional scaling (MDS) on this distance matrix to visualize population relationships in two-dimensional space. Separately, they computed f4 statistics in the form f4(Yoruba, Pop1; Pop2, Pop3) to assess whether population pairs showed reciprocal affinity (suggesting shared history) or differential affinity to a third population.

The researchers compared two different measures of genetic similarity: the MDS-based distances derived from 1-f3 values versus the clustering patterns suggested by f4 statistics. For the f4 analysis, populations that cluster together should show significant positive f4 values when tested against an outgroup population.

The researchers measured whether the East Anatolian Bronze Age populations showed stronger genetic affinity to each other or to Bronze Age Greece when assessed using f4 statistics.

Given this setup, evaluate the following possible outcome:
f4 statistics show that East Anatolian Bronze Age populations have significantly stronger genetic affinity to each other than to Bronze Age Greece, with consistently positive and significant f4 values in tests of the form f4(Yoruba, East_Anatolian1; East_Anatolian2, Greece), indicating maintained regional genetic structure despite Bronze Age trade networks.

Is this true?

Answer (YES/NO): NO